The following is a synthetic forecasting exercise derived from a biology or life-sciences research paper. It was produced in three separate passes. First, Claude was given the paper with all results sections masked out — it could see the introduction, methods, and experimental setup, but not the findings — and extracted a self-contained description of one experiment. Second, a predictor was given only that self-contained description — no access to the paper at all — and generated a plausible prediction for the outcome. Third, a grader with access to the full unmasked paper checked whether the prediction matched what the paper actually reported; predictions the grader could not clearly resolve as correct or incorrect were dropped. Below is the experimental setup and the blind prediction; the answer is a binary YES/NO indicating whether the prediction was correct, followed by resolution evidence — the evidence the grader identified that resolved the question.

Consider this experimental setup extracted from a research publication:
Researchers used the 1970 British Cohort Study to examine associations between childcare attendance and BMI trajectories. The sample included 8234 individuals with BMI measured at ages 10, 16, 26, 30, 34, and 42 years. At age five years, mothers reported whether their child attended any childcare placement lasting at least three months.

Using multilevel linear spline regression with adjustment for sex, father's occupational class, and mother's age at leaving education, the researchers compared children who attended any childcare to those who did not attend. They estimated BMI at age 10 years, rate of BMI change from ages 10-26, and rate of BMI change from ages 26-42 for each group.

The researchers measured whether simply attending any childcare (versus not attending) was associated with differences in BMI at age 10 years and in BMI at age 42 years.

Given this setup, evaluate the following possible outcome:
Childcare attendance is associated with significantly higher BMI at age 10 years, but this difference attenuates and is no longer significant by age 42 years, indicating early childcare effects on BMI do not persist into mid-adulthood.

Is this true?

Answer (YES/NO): NO